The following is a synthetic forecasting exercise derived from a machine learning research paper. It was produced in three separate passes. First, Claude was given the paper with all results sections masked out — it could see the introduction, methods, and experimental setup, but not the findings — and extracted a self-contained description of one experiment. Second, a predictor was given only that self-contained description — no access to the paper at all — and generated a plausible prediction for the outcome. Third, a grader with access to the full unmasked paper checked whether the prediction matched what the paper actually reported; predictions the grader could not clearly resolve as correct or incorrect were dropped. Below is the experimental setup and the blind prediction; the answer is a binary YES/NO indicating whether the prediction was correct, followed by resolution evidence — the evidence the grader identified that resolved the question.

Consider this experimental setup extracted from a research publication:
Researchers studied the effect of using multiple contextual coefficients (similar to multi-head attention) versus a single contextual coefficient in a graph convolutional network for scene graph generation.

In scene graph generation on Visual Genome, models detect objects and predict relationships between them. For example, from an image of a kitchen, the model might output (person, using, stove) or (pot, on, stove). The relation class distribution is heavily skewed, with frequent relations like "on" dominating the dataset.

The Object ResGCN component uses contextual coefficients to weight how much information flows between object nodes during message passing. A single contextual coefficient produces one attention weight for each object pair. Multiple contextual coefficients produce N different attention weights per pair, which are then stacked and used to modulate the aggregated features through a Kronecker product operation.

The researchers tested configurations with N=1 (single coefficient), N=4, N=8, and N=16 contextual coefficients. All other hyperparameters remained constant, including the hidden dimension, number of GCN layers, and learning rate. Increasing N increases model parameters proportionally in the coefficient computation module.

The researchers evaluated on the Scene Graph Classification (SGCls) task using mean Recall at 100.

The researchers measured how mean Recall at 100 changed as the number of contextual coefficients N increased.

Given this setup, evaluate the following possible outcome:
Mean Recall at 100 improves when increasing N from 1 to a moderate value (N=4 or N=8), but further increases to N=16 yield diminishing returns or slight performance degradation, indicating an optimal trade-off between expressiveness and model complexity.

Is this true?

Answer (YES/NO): YES